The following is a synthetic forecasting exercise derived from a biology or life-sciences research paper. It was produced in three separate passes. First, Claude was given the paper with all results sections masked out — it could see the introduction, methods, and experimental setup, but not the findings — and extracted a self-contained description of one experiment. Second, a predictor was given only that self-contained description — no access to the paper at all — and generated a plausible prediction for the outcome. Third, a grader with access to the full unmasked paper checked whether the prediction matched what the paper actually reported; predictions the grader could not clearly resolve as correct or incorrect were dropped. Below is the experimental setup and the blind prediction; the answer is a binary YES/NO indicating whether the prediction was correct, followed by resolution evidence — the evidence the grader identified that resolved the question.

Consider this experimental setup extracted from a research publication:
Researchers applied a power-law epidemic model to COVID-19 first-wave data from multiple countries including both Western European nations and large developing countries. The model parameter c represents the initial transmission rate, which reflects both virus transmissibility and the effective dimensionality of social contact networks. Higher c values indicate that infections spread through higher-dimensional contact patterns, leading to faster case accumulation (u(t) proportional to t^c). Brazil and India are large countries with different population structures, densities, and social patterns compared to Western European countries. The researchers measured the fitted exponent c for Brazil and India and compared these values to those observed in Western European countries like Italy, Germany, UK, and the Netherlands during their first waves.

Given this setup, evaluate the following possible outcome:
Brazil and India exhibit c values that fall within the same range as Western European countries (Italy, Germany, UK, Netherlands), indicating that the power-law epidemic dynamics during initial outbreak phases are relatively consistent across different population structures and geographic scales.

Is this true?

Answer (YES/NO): NO